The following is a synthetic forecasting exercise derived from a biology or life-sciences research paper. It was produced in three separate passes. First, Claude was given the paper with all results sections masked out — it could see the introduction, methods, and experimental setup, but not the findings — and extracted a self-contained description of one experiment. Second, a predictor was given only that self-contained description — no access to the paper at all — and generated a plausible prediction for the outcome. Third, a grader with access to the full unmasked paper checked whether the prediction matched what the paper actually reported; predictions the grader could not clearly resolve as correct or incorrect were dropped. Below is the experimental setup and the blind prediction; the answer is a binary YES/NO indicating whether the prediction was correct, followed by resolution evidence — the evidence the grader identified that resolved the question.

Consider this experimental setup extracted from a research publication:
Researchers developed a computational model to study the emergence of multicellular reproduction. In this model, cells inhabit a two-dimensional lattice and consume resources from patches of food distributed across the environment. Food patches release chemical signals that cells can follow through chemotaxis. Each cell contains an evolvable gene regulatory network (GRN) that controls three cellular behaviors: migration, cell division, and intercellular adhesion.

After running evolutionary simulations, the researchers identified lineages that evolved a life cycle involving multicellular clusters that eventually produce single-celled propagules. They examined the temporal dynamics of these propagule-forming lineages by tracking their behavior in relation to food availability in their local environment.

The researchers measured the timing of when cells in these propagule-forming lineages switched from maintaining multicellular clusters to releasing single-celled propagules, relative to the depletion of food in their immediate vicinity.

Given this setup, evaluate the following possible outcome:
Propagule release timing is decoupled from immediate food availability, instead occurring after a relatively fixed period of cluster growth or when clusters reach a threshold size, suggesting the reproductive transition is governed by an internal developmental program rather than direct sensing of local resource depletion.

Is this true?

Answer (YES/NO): NO